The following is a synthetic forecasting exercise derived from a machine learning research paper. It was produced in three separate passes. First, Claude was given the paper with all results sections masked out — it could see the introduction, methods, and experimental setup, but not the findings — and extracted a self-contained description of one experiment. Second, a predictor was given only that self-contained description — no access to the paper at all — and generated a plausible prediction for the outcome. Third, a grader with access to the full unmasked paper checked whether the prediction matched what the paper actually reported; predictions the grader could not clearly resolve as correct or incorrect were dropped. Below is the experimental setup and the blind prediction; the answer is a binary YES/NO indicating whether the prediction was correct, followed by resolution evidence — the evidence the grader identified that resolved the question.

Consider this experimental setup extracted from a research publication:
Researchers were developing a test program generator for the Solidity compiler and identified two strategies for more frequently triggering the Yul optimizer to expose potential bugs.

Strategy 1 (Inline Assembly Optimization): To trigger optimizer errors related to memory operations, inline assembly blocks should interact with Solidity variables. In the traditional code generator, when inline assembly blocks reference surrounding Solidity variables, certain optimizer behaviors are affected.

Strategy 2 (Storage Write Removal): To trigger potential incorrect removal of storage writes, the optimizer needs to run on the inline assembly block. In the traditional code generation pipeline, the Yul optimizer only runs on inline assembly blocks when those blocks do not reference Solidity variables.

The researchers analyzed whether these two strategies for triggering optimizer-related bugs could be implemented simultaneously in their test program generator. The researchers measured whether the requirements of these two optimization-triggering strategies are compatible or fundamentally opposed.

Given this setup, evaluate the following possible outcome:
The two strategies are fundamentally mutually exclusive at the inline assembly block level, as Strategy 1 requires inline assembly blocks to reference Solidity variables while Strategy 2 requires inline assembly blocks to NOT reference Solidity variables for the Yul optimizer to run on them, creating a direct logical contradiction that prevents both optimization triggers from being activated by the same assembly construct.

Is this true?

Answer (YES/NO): YES